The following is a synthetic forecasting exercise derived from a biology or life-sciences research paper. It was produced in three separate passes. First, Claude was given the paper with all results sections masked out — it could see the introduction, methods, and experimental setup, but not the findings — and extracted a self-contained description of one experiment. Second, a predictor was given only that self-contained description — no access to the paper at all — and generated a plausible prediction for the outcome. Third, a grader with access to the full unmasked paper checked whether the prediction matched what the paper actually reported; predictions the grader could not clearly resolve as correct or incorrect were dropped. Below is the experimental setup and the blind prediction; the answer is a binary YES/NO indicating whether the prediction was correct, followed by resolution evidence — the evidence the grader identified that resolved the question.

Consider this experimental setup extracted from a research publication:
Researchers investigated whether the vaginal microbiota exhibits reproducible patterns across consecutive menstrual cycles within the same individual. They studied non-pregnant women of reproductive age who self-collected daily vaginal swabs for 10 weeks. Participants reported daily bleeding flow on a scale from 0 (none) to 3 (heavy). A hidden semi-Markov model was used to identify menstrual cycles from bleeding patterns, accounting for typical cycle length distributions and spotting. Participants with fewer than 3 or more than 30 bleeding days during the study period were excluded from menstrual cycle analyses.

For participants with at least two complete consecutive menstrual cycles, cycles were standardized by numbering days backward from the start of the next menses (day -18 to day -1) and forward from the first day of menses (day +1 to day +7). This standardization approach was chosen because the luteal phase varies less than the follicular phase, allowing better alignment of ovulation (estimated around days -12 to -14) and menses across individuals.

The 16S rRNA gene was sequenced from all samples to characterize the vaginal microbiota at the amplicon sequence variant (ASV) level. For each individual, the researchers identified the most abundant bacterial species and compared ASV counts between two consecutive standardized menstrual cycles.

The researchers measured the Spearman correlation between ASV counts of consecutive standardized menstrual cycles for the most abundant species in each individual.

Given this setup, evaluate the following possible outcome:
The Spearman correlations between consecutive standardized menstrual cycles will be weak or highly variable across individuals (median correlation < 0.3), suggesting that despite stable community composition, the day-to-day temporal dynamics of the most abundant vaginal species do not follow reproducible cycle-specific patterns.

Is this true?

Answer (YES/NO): NO